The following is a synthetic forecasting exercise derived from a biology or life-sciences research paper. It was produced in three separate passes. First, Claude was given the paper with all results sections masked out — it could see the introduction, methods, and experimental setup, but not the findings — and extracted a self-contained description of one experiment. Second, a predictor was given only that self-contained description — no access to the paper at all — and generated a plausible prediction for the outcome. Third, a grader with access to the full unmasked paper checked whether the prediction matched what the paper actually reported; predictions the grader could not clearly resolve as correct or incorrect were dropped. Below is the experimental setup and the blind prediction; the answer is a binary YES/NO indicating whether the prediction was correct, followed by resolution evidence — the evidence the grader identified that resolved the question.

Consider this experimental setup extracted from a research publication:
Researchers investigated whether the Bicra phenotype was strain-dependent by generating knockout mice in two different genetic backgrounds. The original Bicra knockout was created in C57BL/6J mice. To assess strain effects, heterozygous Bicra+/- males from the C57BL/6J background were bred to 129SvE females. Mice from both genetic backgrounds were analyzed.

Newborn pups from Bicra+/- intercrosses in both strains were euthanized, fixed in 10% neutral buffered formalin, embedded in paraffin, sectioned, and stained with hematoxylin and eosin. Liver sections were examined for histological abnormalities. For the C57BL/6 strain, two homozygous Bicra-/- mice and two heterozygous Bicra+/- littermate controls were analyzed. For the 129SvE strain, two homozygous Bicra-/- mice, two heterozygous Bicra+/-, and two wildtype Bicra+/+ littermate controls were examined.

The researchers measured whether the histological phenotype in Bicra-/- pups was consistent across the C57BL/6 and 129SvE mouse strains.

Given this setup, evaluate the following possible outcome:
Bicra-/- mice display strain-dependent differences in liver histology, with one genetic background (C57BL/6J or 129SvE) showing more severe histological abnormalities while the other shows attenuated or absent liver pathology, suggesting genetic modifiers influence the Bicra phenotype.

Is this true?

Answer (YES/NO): NO